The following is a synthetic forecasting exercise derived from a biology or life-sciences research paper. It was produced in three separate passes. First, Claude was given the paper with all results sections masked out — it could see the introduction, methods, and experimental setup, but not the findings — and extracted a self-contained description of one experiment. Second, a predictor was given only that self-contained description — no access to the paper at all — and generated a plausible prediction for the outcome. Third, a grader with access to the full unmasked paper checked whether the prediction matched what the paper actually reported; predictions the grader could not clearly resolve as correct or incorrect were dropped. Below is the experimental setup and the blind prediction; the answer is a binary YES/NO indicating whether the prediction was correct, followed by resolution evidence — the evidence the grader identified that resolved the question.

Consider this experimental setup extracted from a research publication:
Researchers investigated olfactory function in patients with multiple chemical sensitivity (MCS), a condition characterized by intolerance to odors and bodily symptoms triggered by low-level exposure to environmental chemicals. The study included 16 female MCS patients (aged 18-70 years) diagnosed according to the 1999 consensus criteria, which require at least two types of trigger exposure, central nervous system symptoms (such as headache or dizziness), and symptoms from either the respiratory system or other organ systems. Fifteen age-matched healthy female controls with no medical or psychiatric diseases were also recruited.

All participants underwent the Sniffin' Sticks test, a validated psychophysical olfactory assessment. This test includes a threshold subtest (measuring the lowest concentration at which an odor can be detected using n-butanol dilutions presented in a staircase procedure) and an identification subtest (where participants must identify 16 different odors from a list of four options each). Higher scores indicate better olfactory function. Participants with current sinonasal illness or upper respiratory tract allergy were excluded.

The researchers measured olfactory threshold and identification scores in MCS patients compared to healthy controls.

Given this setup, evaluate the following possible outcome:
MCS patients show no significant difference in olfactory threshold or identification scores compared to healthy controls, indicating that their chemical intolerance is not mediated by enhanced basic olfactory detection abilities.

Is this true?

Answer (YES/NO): YES